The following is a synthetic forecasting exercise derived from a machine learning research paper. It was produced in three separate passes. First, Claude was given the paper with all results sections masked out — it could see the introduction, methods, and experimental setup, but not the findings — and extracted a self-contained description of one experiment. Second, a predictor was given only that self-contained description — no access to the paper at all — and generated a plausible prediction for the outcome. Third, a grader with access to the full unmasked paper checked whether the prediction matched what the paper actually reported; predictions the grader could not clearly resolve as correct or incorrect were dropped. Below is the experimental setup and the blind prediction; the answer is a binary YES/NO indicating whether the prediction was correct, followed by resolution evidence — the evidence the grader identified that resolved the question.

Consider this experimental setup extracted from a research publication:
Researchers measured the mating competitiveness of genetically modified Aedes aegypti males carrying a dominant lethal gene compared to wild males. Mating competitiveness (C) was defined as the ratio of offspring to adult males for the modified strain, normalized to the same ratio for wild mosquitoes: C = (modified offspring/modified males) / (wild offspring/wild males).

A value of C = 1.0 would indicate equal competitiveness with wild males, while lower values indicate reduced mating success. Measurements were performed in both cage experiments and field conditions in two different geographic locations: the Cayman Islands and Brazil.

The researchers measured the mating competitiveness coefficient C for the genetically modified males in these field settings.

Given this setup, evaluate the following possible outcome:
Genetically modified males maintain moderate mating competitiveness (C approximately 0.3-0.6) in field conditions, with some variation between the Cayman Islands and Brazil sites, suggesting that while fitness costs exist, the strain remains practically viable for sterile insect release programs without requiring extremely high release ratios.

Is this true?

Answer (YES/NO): NO